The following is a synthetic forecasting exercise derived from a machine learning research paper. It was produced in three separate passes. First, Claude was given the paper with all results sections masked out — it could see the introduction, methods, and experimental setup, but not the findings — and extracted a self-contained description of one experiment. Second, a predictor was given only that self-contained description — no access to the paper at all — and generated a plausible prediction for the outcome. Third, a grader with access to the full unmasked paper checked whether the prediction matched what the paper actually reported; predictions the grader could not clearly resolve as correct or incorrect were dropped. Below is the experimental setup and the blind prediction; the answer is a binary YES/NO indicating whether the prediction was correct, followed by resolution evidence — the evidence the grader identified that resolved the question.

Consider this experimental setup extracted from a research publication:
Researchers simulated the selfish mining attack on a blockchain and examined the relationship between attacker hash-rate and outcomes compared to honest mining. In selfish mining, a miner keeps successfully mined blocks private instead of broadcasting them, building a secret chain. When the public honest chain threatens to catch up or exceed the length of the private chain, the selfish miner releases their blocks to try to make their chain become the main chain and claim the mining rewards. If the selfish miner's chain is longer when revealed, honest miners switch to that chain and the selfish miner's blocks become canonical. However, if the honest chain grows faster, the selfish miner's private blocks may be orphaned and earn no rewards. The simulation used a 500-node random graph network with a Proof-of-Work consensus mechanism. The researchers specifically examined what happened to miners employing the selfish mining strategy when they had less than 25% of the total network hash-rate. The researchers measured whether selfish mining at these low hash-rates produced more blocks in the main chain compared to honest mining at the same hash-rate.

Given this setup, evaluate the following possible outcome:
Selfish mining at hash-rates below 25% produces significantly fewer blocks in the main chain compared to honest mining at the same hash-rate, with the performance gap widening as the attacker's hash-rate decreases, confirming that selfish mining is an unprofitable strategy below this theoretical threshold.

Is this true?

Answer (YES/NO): NO